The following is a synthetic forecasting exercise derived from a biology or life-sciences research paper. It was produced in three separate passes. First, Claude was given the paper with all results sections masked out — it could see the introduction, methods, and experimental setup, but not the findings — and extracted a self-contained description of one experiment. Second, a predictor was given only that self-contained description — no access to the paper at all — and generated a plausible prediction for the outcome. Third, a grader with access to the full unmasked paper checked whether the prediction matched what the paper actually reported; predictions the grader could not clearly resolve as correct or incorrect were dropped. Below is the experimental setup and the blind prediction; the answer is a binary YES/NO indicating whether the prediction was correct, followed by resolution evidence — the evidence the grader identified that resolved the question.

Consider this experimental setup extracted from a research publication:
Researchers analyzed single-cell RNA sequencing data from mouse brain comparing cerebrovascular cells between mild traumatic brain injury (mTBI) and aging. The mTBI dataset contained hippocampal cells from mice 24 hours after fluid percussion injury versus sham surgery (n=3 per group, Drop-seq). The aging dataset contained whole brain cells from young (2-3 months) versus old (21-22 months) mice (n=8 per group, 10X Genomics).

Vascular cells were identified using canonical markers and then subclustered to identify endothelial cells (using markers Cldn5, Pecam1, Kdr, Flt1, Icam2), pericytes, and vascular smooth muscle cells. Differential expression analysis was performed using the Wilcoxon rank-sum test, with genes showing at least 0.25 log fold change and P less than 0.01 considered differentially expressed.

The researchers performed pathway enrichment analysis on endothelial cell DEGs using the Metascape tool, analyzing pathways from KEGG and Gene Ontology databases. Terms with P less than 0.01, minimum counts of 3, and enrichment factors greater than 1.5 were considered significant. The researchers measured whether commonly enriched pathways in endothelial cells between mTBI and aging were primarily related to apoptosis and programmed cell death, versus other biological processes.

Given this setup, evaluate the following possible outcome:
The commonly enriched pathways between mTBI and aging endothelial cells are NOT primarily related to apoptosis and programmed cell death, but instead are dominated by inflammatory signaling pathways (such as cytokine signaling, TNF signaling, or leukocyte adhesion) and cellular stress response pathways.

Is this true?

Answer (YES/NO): NO